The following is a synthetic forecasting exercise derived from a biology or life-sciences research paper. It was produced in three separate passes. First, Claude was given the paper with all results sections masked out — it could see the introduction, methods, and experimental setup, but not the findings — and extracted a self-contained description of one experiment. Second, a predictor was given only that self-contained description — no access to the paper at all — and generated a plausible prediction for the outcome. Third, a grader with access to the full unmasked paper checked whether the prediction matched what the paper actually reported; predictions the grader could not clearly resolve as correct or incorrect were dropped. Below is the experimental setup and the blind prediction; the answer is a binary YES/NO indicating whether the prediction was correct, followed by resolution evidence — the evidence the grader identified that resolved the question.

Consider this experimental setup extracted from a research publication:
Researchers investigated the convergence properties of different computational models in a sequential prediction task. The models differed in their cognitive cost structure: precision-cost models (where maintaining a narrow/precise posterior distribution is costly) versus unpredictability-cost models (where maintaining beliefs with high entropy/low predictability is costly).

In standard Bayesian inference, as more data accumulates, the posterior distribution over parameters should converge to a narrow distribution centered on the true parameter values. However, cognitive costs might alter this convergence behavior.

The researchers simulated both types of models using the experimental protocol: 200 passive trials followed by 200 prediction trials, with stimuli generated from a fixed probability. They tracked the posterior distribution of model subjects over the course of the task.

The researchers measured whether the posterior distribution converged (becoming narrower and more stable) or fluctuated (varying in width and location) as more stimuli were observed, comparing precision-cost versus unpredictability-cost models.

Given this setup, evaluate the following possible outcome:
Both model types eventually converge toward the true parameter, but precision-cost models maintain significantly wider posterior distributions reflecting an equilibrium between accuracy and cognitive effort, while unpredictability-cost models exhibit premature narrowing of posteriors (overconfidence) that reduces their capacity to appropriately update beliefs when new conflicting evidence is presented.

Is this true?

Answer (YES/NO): NO